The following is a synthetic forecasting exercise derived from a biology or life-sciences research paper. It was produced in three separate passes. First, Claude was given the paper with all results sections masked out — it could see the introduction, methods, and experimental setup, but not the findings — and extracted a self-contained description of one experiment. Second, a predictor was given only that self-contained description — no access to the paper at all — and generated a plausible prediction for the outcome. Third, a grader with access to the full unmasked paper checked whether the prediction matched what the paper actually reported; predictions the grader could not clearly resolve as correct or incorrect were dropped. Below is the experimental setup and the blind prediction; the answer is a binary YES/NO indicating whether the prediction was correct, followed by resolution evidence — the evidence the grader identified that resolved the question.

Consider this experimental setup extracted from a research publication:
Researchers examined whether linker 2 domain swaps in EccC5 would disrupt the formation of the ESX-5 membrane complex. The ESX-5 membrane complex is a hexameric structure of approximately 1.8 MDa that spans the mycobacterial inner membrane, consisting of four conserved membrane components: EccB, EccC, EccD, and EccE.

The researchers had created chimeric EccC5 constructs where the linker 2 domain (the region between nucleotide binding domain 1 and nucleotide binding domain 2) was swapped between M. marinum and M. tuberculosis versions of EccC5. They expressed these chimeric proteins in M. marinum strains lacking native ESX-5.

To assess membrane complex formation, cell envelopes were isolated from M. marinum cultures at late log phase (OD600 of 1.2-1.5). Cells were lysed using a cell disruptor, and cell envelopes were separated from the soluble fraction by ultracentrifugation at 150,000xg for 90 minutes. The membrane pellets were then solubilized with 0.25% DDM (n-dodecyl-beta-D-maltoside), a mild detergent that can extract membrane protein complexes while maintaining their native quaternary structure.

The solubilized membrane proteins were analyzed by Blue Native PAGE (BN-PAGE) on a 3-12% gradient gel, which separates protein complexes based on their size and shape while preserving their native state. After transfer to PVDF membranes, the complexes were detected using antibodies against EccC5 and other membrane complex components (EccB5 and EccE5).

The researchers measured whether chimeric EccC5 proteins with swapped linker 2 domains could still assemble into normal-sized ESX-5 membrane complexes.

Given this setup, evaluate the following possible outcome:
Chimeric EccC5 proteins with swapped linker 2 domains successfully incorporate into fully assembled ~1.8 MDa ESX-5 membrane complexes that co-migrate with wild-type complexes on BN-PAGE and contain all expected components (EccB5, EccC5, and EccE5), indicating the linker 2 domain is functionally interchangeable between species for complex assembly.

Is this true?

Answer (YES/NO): YES